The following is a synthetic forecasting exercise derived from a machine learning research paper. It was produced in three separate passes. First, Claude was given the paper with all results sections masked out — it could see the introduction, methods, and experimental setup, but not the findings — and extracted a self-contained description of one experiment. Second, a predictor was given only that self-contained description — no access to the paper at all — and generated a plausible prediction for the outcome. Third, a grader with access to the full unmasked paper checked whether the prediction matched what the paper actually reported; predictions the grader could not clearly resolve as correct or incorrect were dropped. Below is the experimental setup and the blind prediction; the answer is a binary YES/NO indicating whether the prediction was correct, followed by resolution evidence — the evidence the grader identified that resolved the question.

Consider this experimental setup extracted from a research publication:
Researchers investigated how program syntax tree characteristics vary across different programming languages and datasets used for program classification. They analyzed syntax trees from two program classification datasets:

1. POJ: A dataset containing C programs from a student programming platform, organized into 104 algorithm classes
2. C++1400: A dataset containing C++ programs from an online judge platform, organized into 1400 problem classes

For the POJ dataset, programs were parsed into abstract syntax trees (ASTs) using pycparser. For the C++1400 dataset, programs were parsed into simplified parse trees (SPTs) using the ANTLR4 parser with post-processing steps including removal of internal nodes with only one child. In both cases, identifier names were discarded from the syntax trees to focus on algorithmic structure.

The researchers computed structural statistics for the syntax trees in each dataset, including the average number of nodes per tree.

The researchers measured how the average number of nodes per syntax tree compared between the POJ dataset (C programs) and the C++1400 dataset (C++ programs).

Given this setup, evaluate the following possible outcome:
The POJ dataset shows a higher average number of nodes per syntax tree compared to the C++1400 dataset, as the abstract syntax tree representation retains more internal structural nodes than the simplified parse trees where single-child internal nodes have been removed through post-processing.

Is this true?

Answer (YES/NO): NO